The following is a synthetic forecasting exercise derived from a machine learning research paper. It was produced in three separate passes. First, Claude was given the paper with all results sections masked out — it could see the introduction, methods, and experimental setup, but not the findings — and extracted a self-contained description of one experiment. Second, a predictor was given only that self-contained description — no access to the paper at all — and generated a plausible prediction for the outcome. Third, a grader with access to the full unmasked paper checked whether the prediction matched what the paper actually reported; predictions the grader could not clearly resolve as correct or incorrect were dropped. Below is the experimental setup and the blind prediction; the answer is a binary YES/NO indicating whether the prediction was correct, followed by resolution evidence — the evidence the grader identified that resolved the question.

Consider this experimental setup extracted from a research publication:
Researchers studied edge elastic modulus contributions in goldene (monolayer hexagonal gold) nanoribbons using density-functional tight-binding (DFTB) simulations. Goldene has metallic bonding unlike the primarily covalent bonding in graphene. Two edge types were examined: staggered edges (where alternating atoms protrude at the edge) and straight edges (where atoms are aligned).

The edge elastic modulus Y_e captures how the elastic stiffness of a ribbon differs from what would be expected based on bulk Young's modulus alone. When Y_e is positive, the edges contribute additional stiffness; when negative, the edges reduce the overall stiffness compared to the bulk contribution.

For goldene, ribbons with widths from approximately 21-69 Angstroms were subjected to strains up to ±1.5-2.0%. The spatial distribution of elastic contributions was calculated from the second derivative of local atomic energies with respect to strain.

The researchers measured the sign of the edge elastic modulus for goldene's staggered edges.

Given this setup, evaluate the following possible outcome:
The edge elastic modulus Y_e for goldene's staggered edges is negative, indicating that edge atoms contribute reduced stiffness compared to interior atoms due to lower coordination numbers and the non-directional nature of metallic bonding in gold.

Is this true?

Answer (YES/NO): YES